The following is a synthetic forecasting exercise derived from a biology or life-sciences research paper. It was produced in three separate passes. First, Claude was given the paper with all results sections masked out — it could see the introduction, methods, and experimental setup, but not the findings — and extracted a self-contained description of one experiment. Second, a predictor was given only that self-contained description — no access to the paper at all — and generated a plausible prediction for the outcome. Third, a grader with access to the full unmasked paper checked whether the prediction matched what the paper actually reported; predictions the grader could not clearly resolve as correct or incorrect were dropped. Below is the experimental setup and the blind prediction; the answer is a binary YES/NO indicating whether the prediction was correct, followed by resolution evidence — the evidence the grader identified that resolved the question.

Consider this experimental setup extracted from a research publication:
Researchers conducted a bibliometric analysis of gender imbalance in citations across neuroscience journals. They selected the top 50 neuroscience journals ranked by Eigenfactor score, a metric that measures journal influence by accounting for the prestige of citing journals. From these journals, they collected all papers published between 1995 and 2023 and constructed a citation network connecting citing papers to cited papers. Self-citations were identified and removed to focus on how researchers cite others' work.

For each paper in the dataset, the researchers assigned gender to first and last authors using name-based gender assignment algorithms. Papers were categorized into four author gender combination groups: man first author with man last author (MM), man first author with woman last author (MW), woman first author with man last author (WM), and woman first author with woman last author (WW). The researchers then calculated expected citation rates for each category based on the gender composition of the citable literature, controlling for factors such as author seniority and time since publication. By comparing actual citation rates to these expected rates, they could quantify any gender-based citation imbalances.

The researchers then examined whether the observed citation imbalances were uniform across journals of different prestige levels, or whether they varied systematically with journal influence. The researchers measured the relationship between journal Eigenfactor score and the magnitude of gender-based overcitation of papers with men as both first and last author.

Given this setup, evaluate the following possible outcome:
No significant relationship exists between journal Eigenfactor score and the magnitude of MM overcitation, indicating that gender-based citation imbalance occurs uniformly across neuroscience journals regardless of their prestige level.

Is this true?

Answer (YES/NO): NO